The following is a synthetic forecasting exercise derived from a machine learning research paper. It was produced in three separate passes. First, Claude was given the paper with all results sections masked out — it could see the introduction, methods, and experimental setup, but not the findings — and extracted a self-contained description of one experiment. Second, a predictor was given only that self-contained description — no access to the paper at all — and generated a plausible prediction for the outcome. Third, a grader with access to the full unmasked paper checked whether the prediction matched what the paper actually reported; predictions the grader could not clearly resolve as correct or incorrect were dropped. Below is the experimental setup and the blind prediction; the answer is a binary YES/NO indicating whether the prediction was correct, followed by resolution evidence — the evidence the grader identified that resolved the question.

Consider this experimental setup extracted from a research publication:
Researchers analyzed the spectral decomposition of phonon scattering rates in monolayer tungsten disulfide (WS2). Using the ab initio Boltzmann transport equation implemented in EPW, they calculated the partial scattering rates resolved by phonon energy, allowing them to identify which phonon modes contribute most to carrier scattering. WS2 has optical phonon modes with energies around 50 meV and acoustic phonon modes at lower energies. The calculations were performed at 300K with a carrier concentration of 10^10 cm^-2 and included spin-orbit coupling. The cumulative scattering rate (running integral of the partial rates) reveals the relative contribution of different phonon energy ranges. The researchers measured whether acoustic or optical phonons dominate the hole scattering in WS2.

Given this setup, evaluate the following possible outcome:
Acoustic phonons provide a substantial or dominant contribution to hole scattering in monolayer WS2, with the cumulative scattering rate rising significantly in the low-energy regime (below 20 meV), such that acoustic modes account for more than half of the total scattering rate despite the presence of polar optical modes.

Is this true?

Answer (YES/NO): YES